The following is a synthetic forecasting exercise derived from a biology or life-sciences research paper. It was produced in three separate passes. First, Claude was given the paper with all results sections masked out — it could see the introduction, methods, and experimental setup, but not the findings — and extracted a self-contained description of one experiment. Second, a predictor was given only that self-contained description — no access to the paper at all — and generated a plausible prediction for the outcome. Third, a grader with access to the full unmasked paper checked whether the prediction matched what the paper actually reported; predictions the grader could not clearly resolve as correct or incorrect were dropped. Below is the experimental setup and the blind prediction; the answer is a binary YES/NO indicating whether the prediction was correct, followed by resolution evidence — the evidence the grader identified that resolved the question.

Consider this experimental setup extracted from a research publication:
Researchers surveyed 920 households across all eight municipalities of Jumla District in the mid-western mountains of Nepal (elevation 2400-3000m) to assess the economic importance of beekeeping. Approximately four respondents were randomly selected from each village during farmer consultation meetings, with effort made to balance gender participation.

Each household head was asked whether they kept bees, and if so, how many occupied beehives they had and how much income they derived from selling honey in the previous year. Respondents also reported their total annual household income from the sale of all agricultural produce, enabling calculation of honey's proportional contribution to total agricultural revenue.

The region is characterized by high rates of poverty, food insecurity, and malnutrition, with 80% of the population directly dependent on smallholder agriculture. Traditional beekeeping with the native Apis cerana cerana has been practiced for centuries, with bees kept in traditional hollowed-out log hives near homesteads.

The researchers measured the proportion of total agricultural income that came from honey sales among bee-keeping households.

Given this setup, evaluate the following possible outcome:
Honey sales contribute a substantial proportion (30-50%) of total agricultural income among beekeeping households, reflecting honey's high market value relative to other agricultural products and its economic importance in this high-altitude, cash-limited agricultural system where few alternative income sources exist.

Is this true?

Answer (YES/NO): NO